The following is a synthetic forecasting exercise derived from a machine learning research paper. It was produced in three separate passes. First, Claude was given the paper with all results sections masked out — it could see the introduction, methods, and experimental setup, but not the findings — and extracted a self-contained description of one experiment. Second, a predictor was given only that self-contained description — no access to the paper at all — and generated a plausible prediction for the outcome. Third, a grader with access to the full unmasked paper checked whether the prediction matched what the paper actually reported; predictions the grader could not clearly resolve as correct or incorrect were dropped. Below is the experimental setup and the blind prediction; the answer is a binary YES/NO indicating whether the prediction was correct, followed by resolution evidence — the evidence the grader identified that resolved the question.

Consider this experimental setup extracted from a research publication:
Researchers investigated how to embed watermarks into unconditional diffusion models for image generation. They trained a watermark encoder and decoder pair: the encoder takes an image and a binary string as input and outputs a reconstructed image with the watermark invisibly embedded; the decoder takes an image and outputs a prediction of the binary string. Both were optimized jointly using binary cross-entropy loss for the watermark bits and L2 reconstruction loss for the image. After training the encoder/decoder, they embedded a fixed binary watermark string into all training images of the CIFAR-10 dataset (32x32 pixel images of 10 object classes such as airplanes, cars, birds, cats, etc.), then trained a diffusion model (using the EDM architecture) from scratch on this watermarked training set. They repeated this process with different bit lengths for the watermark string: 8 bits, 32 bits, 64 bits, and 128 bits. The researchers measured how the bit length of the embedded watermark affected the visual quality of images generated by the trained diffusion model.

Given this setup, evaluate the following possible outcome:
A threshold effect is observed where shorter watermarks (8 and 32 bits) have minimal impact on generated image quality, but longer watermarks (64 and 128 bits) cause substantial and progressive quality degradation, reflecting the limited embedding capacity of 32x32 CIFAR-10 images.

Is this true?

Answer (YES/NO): NO